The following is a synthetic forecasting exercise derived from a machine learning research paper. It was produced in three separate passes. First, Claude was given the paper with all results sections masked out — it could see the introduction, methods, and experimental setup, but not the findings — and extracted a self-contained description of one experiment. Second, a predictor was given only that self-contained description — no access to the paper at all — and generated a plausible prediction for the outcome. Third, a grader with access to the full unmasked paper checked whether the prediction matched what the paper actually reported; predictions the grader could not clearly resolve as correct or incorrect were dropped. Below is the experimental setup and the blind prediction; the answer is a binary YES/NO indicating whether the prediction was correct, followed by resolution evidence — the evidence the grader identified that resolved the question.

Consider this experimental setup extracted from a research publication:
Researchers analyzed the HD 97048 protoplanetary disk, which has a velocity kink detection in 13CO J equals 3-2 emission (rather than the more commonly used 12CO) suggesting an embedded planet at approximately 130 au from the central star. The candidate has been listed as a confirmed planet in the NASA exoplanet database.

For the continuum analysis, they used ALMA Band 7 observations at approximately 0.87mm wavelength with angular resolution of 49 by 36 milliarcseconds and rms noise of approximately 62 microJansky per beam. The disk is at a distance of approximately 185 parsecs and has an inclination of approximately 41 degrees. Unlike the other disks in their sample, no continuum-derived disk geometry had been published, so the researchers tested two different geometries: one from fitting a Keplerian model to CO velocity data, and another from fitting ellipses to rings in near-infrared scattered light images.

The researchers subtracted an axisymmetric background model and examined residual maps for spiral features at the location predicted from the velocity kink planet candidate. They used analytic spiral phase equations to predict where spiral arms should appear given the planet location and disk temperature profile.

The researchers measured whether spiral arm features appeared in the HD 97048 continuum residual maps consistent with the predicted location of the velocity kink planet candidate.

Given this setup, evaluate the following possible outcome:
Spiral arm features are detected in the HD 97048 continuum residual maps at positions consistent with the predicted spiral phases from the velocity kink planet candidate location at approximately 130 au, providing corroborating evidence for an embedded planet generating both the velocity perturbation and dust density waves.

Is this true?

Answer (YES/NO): NO